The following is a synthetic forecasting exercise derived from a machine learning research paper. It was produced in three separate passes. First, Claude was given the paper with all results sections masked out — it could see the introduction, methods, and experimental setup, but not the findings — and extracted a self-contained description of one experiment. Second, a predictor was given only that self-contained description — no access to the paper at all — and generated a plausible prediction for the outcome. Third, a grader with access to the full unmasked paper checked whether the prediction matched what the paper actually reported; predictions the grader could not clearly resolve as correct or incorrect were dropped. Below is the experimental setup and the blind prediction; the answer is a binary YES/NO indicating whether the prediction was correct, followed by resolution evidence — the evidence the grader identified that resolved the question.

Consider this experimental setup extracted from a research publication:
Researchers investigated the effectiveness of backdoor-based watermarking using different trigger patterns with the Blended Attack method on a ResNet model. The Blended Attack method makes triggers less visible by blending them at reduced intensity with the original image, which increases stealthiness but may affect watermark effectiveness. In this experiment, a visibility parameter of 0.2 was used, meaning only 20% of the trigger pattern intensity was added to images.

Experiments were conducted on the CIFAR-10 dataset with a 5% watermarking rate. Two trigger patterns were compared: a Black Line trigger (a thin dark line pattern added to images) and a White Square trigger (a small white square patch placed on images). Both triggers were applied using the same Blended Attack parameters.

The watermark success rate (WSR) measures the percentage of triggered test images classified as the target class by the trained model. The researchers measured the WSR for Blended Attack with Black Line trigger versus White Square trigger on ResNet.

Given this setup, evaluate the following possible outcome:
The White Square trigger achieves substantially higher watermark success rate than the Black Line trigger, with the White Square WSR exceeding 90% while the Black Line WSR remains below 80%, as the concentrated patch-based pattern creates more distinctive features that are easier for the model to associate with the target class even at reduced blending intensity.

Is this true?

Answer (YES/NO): NO